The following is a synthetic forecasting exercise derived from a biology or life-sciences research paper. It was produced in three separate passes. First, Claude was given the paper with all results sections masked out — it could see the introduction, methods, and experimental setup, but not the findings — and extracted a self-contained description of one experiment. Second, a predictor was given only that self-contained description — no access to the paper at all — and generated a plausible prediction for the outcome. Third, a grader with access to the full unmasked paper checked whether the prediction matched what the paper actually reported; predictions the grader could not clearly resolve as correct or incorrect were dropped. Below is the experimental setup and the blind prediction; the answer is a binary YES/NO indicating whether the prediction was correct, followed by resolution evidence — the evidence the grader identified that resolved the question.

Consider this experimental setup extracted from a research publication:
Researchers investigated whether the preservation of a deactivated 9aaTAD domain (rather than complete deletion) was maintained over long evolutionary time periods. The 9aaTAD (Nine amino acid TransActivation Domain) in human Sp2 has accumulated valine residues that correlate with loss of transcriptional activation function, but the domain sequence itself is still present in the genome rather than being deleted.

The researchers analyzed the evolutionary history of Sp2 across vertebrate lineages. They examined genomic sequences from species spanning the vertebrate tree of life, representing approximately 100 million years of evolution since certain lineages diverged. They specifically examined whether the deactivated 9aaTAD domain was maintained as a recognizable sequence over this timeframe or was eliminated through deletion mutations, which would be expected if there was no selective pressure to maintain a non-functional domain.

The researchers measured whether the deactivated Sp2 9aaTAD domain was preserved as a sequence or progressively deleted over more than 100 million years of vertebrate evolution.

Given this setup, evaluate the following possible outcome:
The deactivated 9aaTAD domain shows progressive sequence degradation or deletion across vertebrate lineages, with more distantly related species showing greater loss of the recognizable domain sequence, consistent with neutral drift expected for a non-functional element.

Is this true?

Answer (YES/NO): NO